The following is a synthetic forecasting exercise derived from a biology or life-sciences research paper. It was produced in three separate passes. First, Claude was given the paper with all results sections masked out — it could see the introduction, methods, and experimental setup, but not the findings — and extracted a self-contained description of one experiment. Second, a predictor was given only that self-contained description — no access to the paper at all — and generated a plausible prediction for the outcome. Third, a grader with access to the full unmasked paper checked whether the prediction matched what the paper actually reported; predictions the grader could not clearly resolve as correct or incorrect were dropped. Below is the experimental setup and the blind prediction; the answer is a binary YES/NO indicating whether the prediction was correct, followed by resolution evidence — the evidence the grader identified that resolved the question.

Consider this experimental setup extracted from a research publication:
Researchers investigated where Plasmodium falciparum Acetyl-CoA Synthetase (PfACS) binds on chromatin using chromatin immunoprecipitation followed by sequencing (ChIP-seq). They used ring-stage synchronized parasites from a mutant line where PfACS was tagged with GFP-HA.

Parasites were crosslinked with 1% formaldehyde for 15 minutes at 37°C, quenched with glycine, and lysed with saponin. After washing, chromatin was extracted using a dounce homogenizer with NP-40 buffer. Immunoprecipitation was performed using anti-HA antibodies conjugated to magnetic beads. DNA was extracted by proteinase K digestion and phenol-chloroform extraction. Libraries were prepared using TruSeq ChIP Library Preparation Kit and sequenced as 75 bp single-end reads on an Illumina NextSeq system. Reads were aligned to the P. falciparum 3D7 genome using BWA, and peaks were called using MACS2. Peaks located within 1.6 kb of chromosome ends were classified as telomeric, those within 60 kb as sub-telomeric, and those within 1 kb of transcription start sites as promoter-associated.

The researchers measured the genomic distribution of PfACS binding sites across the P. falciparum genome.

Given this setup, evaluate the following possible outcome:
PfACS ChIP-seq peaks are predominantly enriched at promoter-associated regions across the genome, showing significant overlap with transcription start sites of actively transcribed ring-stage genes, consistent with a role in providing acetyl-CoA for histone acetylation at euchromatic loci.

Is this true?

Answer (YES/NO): NO